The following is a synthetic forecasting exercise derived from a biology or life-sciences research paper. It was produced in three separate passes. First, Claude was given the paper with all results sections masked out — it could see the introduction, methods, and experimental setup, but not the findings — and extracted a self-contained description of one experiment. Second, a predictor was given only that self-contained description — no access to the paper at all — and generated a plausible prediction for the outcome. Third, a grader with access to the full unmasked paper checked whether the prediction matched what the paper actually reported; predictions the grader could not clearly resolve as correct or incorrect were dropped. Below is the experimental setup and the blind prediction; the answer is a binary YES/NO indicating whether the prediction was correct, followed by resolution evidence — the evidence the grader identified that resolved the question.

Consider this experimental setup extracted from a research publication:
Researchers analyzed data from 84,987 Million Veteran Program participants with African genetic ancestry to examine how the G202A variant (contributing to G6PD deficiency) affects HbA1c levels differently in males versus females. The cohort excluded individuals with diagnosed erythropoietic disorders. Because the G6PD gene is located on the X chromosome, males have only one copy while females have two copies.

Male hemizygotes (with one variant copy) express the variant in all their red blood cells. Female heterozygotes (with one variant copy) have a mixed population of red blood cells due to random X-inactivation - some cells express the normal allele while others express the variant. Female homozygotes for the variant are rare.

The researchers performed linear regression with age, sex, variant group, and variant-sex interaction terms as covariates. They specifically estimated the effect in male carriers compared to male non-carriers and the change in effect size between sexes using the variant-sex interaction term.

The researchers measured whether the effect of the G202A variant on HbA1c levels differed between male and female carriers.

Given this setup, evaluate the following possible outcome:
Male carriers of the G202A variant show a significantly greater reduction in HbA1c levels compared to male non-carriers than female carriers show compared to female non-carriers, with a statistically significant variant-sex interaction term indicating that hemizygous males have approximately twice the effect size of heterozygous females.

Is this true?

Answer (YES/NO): YES